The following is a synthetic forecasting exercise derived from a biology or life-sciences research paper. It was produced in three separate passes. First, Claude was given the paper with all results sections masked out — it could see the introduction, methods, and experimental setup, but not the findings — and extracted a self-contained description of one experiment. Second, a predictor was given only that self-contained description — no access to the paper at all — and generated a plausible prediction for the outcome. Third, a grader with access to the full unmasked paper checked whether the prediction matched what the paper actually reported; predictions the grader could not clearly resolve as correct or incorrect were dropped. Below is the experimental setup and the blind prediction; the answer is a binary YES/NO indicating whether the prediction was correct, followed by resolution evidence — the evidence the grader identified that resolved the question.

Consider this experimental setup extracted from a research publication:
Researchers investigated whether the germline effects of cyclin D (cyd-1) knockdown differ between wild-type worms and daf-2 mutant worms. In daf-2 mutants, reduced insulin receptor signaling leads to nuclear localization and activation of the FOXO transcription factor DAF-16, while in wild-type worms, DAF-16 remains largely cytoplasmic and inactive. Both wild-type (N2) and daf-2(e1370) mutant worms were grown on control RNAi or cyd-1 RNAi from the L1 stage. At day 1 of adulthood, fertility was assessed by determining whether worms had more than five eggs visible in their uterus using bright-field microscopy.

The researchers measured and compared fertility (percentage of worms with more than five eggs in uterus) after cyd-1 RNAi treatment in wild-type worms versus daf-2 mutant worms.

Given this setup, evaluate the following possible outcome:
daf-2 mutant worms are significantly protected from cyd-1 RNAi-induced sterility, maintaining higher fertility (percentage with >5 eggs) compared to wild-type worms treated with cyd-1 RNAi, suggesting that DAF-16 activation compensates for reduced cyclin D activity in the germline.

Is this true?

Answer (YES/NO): NO